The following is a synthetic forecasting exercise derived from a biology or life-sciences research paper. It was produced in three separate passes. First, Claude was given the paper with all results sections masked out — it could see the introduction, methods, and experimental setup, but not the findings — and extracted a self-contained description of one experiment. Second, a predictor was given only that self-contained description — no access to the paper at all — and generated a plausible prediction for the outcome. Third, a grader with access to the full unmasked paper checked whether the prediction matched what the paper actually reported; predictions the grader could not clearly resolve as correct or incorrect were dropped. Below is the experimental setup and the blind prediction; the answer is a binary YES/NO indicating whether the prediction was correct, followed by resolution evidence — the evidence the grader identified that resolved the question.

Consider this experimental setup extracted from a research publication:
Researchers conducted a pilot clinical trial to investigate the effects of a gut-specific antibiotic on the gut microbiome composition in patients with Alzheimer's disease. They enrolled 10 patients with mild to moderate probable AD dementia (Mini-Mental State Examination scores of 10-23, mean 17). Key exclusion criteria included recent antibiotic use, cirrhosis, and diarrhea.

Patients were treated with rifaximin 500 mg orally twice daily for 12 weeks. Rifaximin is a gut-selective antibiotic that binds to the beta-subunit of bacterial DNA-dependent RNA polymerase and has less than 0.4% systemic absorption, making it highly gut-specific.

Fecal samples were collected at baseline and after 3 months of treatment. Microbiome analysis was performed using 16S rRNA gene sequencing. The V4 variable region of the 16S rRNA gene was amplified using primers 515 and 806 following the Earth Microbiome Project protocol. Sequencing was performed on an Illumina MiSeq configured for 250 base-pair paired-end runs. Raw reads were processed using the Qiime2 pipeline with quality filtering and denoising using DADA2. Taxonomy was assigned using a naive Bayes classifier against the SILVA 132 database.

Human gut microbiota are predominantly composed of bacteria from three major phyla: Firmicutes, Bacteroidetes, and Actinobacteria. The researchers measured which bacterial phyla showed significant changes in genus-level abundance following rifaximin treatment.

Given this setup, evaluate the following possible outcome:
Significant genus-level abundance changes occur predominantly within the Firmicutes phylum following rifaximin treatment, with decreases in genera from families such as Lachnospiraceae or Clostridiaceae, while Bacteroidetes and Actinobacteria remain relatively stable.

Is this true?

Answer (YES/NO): NO